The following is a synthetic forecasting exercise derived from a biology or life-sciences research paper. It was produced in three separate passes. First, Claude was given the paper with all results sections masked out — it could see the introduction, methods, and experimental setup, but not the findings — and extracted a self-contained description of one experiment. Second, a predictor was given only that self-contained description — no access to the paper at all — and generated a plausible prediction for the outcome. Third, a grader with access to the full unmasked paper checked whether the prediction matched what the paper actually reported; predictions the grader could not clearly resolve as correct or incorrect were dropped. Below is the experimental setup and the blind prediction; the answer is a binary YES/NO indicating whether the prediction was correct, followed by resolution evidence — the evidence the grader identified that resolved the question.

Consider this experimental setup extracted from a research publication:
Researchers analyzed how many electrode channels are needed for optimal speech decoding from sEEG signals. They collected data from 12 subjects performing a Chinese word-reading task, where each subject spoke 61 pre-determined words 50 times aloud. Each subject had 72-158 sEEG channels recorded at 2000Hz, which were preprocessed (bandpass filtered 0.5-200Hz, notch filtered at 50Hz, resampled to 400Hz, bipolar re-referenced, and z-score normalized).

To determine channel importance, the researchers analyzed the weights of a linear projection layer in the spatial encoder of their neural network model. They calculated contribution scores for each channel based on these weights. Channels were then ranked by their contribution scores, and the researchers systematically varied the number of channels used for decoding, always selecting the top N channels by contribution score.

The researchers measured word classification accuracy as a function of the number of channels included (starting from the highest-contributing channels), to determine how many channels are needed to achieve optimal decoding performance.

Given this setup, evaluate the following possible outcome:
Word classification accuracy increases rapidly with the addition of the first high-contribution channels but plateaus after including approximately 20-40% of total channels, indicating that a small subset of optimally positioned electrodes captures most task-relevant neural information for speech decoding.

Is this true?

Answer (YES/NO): NO